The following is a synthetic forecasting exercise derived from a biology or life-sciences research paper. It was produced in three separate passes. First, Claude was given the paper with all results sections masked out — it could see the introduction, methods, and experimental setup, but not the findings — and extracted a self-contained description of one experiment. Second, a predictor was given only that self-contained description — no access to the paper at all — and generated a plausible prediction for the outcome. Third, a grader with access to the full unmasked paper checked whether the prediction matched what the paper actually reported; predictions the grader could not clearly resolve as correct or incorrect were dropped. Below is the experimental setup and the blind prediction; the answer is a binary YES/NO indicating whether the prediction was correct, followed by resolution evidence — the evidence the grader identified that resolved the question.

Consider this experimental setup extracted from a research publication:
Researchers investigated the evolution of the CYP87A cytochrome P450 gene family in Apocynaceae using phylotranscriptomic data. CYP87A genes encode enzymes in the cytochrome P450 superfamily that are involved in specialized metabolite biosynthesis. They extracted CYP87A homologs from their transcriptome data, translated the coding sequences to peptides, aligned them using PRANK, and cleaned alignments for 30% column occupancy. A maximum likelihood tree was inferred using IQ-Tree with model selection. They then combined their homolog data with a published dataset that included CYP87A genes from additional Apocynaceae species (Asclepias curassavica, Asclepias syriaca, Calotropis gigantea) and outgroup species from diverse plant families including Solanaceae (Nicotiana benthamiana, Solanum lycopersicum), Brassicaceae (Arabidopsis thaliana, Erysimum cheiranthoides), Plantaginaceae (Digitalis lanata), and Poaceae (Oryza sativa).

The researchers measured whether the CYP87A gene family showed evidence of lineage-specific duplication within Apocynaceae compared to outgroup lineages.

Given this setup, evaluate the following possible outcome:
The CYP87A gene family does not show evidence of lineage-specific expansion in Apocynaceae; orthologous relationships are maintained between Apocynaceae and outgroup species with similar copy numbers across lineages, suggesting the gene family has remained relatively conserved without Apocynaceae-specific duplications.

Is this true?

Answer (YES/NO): NO